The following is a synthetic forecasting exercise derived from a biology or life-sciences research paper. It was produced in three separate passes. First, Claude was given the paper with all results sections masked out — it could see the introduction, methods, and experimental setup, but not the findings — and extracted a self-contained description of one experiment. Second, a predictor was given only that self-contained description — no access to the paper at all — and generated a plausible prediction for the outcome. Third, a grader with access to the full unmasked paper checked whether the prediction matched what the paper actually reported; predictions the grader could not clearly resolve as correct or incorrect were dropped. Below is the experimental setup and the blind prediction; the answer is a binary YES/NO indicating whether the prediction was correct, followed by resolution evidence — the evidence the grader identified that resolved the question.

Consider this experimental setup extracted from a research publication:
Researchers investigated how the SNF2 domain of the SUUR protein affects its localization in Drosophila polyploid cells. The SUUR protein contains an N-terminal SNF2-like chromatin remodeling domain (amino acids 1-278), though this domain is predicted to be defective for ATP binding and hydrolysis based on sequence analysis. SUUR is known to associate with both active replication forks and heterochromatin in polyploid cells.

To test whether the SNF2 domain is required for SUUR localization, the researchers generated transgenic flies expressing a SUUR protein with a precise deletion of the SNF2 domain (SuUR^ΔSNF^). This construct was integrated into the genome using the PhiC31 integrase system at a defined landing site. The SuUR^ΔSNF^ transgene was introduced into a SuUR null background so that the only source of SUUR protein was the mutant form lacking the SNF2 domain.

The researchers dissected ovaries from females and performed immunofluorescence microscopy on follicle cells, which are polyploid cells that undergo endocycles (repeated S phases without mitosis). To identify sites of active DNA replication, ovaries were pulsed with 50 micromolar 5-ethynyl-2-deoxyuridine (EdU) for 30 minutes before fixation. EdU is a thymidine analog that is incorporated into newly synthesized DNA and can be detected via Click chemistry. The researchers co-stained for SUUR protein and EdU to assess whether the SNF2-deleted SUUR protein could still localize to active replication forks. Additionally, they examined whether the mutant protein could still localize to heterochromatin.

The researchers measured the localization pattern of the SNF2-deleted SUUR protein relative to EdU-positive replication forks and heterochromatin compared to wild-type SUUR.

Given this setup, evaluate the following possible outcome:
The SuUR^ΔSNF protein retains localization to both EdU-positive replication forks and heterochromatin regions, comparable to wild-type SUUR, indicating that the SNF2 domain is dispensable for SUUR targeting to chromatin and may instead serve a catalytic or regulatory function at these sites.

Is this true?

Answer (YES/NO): NO